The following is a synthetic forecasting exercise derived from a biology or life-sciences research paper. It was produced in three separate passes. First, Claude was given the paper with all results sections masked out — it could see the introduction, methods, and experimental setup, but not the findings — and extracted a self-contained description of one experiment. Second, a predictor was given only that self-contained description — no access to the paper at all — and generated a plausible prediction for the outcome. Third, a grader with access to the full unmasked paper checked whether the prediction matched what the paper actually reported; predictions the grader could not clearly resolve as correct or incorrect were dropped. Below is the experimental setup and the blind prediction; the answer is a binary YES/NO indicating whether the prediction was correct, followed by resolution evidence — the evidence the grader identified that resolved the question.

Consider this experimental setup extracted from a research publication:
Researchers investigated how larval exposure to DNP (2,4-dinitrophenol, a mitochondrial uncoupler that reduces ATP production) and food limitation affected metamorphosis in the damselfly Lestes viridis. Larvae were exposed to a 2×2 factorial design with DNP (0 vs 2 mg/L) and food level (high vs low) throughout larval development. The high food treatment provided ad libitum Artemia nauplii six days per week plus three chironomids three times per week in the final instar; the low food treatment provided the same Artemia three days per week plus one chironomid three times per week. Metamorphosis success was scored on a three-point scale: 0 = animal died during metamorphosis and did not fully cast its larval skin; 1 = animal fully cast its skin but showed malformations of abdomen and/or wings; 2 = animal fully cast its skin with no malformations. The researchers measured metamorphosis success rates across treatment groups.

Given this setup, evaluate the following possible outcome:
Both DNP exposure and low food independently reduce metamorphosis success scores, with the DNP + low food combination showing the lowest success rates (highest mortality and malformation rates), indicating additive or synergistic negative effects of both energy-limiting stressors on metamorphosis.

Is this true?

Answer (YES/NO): YES